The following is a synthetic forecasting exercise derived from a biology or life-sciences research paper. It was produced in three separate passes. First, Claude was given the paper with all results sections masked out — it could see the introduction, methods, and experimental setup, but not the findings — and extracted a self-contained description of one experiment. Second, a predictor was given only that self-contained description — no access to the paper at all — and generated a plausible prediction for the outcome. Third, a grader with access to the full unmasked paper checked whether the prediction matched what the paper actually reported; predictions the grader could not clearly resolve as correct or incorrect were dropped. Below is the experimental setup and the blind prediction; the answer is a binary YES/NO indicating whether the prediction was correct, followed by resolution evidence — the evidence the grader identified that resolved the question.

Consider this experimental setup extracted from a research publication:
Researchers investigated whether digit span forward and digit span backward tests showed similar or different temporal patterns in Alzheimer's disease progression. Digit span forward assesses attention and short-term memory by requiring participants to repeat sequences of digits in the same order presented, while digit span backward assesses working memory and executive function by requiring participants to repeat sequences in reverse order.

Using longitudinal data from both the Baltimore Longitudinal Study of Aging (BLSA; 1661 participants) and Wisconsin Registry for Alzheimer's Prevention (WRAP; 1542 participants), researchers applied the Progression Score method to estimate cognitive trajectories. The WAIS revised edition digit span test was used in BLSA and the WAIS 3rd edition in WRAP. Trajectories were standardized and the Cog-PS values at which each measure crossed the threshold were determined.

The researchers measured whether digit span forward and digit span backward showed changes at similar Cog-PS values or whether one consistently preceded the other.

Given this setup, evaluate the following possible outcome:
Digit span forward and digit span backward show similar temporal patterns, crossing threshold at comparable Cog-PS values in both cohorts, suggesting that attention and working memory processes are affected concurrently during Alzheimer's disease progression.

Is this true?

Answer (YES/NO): YES